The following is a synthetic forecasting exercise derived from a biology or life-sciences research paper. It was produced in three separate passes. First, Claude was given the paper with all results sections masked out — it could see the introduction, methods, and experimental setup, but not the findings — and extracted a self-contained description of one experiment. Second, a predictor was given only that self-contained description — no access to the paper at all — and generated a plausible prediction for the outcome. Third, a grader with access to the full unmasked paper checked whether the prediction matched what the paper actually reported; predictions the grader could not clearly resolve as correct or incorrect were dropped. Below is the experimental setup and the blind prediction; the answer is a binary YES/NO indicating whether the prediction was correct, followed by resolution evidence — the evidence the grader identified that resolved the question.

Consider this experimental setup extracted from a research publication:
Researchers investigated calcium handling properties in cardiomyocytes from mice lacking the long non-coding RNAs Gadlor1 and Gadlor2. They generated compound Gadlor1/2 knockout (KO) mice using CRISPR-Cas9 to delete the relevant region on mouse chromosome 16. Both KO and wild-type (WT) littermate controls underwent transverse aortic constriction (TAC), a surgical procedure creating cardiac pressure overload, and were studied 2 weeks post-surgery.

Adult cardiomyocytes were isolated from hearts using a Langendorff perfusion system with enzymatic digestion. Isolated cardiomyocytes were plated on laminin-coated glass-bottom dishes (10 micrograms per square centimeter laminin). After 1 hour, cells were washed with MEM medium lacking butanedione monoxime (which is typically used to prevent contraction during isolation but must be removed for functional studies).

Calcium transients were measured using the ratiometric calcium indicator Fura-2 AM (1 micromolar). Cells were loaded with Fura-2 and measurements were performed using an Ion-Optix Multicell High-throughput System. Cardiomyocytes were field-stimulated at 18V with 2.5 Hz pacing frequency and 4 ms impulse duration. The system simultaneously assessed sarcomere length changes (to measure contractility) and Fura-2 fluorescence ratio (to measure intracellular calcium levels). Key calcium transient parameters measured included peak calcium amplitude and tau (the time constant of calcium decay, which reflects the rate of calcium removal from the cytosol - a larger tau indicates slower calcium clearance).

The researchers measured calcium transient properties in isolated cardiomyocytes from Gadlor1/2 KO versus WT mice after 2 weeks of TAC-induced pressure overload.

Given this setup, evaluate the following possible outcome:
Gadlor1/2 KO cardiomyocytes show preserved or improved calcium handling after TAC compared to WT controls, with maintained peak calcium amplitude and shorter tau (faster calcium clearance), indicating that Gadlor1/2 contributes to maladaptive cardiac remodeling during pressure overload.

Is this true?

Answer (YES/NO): NO